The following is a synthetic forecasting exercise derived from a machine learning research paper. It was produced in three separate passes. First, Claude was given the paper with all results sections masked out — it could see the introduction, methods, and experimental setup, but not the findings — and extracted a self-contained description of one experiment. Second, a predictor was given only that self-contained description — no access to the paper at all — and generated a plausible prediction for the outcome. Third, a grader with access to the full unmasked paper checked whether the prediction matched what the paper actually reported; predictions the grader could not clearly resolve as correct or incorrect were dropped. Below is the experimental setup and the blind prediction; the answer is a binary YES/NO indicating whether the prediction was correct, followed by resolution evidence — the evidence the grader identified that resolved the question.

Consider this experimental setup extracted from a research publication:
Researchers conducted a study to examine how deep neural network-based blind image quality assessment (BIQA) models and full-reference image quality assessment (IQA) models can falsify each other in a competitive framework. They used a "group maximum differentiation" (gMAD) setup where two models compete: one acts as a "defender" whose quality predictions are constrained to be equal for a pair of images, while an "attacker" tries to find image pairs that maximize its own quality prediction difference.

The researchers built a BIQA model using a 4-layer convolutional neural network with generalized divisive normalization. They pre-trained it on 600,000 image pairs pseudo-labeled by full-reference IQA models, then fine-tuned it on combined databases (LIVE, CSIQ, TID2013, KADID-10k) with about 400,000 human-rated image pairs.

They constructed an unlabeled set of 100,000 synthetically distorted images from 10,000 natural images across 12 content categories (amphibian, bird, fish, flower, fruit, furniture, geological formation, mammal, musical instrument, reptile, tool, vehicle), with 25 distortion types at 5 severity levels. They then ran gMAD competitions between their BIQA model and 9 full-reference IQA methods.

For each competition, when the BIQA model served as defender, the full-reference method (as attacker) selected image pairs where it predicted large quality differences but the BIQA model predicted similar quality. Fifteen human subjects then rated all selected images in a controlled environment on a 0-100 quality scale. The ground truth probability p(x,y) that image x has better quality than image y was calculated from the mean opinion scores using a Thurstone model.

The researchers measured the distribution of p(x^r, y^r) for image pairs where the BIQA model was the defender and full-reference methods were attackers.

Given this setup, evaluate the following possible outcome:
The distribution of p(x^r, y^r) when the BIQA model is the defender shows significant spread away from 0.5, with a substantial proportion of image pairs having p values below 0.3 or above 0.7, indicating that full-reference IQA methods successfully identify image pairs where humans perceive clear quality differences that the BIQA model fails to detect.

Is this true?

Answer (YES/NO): YES